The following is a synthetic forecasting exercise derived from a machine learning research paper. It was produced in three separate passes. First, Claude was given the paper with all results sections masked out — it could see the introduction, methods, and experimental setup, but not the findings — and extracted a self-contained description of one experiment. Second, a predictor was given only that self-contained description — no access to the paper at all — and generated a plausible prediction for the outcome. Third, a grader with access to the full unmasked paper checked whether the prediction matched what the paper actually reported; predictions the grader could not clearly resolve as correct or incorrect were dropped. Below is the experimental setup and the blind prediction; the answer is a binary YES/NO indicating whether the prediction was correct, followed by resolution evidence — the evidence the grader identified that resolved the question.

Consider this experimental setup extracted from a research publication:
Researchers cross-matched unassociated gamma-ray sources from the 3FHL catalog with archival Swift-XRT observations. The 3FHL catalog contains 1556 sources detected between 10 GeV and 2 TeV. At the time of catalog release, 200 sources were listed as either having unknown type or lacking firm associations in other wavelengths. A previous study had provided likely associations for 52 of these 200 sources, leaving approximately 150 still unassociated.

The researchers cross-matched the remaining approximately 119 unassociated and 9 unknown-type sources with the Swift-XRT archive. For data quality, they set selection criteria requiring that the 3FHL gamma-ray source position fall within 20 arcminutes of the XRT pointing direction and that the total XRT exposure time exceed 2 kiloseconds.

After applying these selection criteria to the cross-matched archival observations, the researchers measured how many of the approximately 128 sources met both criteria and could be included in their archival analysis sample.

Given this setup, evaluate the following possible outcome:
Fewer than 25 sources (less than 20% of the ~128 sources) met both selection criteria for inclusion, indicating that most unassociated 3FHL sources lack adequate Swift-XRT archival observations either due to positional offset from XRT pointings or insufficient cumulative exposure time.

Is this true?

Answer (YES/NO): YES